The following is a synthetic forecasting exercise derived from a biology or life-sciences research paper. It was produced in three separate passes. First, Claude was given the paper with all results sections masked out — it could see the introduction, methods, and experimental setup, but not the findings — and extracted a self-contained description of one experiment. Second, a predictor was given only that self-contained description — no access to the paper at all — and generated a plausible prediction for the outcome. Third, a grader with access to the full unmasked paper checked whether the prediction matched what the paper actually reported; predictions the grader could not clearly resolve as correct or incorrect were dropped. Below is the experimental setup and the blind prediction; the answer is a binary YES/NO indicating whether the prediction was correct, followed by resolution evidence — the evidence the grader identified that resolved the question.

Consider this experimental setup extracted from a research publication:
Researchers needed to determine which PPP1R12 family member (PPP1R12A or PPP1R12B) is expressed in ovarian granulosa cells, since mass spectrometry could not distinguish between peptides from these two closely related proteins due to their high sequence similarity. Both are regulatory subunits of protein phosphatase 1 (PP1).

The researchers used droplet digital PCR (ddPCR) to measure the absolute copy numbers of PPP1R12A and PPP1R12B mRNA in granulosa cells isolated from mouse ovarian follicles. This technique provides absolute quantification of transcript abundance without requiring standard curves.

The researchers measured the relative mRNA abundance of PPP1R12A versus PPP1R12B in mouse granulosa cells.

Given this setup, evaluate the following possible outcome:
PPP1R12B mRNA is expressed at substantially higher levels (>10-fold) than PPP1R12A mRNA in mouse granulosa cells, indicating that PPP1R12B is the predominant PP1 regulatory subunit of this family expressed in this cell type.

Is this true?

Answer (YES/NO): NO